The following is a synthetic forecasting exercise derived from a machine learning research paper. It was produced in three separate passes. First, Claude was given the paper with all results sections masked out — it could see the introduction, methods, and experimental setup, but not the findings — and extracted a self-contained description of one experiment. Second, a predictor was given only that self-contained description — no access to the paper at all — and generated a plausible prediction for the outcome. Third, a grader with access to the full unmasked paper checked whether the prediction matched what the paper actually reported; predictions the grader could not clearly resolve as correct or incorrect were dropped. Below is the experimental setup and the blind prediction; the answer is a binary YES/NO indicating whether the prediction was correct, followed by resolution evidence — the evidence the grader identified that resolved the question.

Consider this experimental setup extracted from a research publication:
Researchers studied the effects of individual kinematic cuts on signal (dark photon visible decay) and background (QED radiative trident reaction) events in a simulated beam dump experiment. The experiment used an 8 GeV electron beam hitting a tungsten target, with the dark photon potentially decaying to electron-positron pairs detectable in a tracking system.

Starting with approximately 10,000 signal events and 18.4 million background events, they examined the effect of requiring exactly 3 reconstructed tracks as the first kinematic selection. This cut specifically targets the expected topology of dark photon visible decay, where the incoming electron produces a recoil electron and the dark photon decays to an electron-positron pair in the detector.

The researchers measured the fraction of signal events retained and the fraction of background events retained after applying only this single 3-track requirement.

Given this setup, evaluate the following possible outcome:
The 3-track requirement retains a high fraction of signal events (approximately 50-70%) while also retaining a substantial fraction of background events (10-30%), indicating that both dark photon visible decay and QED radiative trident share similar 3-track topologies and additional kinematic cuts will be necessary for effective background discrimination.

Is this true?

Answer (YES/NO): NO